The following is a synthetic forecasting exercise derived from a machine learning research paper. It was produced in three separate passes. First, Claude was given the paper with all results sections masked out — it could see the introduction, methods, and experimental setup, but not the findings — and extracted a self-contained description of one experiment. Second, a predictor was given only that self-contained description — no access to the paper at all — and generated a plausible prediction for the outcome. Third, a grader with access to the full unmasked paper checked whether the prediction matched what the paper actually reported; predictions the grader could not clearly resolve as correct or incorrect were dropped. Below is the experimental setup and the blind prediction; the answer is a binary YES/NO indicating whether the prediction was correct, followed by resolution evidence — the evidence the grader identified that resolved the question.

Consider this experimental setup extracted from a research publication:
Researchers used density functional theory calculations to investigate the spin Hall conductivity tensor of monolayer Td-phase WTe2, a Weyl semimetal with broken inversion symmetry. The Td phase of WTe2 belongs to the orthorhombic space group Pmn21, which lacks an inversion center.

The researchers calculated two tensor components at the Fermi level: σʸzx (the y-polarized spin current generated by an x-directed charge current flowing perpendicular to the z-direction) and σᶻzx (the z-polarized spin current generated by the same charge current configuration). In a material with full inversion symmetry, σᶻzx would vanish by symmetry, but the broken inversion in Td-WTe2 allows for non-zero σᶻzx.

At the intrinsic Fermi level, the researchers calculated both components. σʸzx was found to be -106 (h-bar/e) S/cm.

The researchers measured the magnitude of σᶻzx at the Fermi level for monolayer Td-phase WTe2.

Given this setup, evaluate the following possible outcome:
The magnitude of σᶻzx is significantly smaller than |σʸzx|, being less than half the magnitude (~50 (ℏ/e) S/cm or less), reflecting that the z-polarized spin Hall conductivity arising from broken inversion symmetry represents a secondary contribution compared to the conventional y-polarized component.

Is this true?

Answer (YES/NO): YES